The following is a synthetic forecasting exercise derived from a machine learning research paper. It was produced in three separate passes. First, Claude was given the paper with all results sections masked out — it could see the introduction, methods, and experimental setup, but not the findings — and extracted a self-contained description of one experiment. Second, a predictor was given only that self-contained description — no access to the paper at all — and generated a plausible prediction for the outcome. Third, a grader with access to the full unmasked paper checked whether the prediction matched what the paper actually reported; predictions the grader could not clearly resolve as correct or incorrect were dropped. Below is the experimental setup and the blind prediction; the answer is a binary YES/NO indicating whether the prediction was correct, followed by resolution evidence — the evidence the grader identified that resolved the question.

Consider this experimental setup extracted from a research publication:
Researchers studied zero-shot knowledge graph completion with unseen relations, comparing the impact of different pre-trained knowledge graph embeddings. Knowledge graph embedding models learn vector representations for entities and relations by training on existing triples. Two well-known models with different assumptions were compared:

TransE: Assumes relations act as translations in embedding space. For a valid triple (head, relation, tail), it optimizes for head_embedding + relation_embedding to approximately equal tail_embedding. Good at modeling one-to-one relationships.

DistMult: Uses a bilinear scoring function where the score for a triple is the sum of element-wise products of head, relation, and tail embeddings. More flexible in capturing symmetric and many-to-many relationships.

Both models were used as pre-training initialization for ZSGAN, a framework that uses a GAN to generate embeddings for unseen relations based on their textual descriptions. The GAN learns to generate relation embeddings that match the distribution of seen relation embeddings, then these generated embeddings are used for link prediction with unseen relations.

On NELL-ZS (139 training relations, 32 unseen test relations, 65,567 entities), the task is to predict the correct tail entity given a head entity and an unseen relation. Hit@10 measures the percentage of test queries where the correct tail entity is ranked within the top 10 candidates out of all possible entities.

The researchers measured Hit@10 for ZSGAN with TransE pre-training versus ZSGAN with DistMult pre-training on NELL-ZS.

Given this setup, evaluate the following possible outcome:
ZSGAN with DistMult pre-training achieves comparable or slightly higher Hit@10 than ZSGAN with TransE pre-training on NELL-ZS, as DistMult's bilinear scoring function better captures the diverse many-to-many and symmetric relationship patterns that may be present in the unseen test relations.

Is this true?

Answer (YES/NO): YES